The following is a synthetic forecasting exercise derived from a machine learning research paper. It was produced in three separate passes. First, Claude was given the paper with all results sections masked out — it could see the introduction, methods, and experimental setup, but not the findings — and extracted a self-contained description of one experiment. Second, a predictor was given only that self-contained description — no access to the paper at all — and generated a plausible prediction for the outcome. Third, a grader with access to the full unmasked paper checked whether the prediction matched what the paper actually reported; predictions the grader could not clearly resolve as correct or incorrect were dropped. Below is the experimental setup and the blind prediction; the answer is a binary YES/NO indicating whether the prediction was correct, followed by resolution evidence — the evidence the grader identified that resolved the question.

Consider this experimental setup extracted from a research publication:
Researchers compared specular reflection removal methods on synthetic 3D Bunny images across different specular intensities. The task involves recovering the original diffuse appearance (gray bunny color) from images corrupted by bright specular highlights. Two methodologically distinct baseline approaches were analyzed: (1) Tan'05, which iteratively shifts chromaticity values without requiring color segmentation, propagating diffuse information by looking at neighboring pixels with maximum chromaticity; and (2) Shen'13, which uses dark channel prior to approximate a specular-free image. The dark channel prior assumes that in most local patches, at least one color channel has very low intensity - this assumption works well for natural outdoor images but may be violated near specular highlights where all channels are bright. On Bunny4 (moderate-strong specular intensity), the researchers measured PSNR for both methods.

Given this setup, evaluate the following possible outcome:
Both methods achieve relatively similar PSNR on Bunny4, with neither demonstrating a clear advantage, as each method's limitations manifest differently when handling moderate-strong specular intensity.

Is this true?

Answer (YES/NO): NO